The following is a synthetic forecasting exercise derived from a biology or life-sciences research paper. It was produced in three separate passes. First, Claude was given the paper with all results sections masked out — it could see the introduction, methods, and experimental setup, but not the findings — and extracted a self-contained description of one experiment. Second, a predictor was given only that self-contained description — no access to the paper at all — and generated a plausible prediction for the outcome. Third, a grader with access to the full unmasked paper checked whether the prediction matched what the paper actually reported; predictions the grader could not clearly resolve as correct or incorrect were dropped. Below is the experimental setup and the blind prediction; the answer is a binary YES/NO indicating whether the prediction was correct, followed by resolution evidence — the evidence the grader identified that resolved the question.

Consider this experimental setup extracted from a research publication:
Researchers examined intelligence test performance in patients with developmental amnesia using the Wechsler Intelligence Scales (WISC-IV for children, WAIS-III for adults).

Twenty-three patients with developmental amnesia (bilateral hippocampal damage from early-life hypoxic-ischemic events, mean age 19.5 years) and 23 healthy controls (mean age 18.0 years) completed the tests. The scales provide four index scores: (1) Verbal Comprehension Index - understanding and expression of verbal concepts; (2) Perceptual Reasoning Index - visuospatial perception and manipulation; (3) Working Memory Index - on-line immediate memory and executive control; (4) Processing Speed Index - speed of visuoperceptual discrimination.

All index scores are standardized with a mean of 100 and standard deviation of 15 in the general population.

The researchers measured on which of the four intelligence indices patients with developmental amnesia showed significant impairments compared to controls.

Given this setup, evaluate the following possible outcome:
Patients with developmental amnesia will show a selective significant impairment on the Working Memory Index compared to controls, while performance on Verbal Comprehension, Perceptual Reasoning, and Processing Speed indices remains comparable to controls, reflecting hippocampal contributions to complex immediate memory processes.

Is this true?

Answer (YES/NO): NO